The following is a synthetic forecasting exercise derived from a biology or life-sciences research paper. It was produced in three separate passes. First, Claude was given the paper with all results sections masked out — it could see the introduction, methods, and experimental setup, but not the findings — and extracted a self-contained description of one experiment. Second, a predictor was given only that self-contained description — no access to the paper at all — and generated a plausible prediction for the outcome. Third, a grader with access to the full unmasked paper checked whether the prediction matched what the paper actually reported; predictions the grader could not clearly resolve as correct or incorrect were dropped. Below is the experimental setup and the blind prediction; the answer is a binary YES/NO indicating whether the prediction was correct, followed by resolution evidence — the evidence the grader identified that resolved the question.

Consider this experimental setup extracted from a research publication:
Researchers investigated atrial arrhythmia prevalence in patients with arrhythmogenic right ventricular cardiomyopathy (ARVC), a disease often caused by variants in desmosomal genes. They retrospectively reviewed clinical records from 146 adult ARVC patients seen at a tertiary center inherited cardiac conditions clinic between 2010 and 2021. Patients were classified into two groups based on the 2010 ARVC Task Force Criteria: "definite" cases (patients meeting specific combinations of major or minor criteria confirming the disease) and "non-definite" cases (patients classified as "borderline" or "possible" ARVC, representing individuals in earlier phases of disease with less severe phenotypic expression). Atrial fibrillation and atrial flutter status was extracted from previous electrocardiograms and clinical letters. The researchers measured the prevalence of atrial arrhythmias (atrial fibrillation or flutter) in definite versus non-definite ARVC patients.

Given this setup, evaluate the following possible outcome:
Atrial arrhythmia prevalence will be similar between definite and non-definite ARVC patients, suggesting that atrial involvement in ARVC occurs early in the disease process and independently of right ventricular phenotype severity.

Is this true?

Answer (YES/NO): NO